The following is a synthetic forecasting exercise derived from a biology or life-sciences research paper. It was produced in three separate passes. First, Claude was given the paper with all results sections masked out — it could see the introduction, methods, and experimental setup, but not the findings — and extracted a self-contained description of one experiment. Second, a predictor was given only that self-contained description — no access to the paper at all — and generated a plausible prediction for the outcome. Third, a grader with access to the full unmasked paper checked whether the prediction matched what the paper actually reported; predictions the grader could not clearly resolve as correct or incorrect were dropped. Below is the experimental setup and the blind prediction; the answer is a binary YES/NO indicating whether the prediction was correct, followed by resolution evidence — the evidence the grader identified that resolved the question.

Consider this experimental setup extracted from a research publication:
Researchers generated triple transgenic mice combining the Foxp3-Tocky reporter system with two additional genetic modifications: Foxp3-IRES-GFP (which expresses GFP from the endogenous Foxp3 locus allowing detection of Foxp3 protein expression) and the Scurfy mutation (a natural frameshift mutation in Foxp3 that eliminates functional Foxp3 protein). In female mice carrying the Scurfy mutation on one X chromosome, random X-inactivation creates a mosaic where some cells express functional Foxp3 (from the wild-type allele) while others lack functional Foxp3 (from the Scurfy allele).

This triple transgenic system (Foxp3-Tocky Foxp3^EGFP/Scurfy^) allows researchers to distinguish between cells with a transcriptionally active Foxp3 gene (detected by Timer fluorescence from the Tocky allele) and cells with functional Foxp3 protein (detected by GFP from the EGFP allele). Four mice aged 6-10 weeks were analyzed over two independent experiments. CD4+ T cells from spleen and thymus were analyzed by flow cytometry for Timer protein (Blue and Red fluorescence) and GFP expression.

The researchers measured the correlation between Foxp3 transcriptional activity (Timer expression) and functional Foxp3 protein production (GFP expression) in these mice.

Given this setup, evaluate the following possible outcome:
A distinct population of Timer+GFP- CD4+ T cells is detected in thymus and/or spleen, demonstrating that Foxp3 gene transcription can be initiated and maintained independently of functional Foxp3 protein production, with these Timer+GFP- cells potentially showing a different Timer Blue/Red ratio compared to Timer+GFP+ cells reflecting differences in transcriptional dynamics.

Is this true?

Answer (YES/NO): NO